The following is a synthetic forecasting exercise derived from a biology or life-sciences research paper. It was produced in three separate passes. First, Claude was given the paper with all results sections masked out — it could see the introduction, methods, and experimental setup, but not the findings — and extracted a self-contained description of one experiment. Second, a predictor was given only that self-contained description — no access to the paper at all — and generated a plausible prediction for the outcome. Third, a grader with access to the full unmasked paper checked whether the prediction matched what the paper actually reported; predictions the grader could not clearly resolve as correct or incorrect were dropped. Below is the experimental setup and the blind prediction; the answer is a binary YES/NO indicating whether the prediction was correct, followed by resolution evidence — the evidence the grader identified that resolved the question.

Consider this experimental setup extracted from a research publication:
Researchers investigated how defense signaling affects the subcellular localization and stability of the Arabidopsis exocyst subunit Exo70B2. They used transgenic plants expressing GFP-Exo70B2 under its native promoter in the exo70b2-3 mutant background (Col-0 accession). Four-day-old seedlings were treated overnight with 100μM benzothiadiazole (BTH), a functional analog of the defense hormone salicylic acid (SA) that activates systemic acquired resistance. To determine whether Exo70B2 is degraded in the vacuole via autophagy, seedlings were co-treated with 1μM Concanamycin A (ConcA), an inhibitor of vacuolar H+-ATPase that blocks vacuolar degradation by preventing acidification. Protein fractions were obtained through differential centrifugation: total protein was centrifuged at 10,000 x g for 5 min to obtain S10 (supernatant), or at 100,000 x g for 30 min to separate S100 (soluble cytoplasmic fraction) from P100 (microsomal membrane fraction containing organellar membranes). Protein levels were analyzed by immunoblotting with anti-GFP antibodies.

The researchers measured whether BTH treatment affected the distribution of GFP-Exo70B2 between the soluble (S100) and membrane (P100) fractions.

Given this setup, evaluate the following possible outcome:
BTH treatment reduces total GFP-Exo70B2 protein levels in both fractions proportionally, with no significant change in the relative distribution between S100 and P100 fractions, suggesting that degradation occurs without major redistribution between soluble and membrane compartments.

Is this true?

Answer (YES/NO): NO